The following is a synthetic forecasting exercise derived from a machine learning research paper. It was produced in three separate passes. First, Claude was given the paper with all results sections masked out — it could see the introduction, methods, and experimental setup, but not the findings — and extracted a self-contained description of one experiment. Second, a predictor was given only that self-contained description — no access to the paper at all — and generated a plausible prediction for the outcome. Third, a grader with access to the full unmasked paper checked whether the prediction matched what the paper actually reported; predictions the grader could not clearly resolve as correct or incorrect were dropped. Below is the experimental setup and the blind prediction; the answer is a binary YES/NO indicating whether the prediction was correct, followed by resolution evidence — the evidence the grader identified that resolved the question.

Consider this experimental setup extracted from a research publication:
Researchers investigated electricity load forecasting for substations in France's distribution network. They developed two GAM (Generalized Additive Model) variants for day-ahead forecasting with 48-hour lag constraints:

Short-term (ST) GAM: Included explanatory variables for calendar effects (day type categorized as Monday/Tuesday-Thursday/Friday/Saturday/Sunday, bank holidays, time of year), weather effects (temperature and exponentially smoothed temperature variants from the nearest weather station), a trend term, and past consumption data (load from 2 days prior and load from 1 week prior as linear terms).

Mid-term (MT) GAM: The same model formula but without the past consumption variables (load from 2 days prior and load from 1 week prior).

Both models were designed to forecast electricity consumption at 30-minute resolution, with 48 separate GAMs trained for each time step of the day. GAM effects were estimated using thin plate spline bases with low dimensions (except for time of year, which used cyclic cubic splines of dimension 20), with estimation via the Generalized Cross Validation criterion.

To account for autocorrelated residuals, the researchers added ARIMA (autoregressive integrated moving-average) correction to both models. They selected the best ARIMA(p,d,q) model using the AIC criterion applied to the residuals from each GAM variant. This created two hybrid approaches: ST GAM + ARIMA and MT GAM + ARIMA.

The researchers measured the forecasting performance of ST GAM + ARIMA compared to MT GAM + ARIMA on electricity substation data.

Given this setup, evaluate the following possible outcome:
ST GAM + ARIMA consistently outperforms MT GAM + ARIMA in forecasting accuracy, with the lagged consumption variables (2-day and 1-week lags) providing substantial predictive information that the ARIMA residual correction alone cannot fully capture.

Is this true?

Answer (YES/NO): NO